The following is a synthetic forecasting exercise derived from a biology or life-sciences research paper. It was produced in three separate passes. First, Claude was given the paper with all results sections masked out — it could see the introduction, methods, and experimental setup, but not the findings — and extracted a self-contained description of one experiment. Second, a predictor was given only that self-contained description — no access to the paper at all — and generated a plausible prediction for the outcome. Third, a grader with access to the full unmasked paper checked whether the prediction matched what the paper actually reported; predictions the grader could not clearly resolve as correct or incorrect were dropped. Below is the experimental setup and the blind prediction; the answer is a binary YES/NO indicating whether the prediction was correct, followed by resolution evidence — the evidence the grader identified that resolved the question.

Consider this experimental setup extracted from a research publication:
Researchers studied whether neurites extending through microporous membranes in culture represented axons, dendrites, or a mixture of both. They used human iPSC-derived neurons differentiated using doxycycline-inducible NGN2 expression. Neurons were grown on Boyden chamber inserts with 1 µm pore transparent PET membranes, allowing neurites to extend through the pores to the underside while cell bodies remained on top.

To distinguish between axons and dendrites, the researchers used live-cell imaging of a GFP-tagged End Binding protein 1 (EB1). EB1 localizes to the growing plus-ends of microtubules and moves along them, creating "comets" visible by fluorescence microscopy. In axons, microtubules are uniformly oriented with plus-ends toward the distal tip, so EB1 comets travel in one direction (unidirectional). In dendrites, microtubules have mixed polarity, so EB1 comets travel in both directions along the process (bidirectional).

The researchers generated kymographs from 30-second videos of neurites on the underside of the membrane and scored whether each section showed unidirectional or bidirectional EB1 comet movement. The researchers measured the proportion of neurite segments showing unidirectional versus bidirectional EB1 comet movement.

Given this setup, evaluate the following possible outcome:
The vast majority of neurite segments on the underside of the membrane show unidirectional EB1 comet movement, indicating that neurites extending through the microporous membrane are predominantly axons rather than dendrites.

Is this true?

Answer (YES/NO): YES